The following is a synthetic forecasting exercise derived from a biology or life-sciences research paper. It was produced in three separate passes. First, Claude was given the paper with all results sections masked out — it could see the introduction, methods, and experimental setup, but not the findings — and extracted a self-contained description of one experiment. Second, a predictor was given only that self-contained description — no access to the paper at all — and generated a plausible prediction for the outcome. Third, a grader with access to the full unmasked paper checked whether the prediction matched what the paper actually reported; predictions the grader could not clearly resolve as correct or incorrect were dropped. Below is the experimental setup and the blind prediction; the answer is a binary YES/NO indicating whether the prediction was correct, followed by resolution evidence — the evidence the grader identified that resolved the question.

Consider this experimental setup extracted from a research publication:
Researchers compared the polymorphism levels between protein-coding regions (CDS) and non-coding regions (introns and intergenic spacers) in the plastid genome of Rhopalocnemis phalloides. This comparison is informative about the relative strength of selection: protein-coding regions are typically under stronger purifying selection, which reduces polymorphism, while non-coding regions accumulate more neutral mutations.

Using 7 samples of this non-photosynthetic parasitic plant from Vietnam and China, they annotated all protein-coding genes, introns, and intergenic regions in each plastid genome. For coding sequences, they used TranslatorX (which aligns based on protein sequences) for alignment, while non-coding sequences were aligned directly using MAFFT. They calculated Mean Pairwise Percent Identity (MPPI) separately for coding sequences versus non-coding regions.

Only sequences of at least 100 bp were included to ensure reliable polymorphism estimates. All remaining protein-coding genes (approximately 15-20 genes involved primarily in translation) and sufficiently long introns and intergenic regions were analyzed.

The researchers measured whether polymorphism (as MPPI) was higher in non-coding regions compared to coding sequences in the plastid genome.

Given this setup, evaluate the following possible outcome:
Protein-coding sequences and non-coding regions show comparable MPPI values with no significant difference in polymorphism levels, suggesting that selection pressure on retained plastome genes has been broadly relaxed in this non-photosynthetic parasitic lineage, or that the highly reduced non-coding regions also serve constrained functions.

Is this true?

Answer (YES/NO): NO